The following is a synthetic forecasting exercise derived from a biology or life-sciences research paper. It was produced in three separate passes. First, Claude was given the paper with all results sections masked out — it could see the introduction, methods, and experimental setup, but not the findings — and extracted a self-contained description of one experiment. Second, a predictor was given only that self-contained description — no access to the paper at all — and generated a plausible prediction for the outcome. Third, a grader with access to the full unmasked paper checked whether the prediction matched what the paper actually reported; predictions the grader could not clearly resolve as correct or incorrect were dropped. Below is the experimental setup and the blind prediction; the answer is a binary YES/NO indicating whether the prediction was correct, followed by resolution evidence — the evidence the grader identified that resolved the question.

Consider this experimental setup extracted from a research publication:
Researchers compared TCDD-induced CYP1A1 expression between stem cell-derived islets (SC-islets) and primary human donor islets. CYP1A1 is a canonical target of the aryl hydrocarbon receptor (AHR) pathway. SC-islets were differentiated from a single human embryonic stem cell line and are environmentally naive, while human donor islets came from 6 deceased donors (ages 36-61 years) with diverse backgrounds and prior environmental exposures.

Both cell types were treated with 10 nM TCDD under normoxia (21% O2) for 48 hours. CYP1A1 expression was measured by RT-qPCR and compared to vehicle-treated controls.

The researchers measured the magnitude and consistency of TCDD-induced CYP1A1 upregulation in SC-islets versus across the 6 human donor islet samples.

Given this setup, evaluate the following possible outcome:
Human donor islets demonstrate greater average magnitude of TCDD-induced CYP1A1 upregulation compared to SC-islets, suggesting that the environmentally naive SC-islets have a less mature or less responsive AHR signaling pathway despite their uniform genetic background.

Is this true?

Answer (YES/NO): NO